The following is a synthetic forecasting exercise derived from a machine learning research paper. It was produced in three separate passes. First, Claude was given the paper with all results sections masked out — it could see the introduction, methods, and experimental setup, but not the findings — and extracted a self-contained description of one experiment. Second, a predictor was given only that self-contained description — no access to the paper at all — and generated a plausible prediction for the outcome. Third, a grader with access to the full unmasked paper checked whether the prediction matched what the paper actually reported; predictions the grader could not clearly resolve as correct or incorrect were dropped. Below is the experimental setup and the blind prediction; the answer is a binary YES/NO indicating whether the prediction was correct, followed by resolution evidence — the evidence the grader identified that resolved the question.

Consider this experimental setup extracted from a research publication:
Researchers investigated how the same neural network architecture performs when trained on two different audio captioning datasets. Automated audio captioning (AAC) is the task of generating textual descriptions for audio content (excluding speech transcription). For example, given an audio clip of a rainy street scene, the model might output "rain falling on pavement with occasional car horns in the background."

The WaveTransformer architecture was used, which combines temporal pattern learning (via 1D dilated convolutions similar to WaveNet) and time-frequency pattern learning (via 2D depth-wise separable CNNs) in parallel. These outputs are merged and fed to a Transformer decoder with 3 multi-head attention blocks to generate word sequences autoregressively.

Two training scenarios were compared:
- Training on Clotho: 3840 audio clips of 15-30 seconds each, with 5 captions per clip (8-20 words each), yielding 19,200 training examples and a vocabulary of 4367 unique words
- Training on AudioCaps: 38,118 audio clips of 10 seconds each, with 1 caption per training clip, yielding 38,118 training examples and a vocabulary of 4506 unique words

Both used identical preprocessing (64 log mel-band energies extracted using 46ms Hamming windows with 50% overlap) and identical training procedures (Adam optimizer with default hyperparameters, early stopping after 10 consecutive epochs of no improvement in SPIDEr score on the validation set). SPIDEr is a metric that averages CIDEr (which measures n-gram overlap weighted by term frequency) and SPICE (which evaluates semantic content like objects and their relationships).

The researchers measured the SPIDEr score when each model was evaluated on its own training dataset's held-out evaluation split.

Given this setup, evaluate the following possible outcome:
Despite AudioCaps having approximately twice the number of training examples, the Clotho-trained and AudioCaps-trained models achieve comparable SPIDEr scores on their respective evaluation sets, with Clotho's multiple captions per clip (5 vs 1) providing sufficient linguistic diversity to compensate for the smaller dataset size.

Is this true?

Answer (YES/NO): NO